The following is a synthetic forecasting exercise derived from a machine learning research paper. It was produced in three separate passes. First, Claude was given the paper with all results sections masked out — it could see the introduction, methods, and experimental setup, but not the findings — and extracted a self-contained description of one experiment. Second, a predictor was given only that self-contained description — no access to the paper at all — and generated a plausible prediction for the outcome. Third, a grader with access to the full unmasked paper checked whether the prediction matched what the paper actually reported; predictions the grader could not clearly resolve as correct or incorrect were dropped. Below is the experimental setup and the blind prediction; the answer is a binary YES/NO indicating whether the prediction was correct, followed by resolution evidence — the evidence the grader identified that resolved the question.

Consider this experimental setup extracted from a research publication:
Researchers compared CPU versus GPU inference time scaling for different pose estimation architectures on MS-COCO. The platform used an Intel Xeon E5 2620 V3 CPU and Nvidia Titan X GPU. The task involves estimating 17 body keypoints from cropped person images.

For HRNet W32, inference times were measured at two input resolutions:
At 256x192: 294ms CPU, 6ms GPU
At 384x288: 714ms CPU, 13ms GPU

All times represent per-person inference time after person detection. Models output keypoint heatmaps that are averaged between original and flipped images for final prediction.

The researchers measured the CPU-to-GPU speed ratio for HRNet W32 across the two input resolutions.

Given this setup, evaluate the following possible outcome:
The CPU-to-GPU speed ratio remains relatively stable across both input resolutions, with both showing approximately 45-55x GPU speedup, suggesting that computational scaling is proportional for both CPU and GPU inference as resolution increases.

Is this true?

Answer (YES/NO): NO